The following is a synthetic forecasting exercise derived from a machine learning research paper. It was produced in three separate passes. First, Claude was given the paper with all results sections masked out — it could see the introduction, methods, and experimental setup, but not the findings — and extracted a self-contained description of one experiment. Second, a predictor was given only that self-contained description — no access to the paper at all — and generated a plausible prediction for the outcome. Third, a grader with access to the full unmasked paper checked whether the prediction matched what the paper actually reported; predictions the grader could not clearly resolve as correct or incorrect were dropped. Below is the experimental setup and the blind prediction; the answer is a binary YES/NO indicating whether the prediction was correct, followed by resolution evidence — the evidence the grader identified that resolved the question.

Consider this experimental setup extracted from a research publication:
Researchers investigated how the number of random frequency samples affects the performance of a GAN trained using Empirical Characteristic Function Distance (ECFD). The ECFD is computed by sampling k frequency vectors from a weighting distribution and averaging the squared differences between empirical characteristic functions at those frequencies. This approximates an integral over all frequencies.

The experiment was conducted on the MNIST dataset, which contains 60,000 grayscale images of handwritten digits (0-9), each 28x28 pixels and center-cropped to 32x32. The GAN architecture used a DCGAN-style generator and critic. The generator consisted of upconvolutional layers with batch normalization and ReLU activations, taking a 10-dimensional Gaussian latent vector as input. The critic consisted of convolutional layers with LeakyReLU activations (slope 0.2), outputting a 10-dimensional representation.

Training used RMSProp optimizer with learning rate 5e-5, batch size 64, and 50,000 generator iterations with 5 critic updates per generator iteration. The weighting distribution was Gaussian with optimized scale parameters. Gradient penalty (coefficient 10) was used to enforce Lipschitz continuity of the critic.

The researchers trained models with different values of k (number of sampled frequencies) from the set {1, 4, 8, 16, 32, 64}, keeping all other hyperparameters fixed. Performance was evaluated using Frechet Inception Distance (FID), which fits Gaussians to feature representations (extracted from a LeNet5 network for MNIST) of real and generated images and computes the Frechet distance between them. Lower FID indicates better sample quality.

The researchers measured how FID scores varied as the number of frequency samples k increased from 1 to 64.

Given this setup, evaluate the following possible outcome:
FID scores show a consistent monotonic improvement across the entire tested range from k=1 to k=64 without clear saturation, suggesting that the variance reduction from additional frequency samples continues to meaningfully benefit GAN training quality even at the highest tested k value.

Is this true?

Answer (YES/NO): NO